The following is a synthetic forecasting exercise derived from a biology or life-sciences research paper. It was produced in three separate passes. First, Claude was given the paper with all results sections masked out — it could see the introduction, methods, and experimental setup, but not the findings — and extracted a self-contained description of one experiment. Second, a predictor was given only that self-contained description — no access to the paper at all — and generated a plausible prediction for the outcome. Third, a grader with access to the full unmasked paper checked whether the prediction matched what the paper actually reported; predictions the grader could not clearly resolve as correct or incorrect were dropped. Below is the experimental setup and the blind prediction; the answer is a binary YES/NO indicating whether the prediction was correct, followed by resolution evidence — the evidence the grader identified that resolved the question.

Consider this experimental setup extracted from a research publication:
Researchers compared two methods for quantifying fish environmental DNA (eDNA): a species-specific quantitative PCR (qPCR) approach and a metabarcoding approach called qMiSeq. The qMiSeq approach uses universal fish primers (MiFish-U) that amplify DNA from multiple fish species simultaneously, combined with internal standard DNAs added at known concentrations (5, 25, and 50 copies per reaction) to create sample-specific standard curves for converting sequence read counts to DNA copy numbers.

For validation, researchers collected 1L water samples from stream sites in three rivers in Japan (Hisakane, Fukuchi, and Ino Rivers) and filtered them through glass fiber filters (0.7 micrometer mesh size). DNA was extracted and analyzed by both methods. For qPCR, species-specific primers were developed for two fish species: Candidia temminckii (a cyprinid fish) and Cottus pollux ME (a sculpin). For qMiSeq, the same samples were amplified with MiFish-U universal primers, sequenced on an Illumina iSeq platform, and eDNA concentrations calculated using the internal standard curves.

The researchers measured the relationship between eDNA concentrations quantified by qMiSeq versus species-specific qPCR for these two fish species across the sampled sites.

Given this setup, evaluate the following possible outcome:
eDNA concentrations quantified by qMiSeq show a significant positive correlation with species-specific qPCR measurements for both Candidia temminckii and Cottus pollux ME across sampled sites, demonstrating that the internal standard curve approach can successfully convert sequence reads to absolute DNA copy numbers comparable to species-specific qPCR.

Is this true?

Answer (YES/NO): YES